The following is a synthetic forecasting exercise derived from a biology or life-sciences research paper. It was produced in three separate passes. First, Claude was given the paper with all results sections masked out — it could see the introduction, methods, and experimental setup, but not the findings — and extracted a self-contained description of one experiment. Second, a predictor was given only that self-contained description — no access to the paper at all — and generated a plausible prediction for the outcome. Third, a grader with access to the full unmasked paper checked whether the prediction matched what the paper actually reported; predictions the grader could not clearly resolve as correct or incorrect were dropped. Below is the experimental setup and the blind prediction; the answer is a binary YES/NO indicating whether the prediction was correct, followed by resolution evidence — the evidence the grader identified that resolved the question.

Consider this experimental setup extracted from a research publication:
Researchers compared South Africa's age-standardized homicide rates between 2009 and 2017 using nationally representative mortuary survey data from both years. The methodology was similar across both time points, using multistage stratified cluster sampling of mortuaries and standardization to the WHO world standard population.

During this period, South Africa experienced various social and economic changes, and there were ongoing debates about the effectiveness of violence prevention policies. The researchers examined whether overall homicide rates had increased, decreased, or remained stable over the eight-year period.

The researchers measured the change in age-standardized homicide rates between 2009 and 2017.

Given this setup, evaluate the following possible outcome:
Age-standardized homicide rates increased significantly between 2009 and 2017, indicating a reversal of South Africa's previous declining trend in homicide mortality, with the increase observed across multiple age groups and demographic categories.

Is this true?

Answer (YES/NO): NO